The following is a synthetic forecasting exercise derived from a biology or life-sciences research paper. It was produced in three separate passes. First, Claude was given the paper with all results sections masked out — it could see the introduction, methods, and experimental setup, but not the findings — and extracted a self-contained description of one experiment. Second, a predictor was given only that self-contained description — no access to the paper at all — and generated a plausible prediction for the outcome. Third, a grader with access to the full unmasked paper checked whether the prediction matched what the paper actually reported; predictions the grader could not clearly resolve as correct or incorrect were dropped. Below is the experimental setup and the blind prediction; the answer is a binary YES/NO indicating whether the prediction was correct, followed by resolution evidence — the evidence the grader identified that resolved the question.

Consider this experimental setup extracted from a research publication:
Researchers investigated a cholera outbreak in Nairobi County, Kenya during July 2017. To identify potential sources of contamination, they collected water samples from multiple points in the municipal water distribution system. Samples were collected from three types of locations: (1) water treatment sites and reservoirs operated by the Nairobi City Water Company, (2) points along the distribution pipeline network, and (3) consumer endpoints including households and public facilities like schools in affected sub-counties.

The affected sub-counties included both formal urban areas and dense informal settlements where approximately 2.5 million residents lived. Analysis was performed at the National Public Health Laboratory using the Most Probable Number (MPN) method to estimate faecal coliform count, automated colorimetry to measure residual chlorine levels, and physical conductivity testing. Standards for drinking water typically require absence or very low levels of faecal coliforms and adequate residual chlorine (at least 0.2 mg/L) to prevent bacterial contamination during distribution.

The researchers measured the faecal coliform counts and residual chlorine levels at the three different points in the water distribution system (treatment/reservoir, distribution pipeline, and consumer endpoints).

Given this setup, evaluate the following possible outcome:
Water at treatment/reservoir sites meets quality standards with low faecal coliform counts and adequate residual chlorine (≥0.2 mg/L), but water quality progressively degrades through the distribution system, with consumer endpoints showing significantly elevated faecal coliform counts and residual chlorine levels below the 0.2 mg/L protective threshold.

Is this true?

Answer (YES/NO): NO